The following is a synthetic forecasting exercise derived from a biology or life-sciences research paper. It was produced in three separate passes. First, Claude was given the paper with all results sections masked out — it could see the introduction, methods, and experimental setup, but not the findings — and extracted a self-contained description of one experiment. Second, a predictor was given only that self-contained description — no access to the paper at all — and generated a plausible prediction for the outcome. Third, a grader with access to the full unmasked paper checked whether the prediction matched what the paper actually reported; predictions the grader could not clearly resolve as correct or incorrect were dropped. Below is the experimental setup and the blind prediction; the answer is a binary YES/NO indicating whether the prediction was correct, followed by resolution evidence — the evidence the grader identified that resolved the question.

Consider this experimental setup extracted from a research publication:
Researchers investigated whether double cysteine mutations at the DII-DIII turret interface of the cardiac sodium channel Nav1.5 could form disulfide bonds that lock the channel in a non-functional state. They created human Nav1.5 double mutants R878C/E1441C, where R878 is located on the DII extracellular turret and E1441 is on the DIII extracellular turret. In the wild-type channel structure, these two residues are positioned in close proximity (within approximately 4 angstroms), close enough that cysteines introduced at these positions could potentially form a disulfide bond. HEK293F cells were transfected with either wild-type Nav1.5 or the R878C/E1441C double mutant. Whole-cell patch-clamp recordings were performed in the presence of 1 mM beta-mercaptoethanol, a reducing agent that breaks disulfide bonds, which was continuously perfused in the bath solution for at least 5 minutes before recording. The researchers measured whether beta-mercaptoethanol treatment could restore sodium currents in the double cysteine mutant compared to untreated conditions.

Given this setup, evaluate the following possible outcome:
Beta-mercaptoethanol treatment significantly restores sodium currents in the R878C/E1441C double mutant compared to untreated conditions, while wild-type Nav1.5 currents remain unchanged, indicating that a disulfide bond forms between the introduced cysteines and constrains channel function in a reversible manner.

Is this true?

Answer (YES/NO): NO